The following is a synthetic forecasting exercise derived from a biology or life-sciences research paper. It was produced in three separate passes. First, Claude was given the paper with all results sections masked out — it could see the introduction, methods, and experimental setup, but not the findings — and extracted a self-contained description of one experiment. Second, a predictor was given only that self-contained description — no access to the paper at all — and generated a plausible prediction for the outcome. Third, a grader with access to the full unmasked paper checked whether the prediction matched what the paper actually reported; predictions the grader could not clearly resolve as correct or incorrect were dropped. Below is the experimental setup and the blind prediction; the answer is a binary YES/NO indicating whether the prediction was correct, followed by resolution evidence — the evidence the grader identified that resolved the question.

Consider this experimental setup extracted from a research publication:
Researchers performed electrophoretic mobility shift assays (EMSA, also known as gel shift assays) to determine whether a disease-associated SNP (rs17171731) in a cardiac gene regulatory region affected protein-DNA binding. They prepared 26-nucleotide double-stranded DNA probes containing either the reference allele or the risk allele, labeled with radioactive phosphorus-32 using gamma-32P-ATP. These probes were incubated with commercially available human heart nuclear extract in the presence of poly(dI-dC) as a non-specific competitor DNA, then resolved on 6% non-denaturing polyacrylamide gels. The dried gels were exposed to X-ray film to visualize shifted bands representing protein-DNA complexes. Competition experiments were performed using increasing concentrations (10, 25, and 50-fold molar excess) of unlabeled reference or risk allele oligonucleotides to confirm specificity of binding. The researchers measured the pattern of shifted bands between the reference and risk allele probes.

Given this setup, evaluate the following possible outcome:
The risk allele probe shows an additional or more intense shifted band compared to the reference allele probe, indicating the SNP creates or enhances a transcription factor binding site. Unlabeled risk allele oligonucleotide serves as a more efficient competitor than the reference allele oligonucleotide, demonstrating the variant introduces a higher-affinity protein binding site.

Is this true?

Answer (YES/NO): YES